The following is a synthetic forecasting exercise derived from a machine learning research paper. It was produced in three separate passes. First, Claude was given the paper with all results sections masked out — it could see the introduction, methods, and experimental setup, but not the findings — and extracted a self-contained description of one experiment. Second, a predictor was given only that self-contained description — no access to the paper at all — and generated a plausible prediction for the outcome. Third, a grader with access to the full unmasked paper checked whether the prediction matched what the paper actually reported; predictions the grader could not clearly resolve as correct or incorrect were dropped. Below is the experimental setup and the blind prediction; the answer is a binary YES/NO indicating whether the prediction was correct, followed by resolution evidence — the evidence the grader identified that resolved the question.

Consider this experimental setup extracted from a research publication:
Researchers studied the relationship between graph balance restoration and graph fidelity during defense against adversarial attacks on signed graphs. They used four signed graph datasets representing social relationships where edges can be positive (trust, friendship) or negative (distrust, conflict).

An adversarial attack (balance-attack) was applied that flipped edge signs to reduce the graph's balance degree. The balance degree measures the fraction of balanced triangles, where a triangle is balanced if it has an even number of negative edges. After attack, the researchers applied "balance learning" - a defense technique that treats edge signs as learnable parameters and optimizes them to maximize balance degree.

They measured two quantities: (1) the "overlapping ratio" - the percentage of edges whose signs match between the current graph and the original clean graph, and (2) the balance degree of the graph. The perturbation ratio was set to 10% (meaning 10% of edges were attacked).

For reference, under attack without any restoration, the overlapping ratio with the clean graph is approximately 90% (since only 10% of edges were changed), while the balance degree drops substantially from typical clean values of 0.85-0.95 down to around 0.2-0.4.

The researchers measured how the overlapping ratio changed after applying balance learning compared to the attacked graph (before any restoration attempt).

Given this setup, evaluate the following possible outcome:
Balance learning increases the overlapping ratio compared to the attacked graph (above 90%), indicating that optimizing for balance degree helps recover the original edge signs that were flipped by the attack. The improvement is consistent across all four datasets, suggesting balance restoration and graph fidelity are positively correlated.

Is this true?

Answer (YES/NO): NO